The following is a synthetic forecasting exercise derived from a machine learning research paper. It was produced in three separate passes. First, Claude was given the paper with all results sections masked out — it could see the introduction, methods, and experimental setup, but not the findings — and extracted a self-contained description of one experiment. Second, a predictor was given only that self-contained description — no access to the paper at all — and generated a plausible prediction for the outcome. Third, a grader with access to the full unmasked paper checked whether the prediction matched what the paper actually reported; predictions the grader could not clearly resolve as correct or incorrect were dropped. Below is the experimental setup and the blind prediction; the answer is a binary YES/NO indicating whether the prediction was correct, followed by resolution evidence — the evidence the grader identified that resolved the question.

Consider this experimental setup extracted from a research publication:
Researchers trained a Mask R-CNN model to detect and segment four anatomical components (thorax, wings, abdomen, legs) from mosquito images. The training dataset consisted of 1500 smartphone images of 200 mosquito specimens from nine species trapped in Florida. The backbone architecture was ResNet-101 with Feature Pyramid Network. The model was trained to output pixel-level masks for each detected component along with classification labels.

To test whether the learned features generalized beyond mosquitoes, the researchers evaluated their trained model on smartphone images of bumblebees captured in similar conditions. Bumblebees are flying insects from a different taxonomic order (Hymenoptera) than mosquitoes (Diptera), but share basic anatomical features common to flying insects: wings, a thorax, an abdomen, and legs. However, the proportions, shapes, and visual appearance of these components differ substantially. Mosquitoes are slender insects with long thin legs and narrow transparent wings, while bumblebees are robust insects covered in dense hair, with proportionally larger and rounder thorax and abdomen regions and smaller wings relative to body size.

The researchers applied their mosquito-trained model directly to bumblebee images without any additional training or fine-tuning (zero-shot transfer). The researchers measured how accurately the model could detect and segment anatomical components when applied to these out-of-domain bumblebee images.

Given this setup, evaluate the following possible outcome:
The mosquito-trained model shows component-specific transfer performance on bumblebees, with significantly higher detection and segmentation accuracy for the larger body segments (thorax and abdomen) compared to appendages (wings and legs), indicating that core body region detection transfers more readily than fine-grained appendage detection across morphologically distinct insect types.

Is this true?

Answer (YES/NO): NO